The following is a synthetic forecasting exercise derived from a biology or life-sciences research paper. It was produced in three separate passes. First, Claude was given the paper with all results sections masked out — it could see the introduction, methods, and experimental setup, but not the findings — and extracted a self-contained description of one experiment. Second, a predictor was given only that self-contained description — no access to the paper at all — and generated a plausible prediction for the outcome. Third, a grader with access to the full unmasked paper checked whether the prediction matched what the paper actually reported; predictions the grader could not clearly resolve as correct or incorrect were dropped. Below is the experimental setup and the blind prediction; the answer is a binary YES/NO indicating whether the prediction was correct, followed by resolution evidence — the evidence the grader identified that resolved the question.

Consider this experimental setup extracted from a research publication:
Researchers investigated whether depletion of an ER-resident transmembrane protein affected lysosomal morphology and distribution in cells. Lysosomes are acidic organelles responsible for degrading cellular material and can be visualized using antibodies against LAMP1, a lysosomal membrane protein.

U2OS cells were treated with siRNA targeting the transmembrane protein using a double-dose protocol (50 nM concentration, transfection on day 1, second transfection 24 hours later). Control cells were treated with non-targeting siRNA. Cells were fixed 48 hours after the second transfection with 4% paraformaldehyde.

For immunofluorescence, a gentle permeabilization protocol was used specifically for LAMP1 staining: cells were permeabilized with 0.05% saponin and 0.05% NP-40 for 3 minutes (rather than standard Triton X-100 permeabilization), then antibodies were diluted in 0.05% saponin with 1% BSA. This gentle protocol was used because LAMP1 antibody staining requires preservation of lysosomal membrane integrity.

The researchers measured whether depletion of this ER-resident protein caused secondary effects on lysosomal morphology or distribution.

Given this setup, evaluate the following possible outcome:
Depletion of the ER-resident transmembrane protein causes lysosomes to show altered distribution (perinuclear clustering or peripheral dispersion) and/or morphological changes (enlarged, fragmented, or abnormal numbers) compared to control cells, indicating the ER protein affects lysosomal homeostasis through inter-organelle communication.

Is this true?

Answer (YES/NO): YES